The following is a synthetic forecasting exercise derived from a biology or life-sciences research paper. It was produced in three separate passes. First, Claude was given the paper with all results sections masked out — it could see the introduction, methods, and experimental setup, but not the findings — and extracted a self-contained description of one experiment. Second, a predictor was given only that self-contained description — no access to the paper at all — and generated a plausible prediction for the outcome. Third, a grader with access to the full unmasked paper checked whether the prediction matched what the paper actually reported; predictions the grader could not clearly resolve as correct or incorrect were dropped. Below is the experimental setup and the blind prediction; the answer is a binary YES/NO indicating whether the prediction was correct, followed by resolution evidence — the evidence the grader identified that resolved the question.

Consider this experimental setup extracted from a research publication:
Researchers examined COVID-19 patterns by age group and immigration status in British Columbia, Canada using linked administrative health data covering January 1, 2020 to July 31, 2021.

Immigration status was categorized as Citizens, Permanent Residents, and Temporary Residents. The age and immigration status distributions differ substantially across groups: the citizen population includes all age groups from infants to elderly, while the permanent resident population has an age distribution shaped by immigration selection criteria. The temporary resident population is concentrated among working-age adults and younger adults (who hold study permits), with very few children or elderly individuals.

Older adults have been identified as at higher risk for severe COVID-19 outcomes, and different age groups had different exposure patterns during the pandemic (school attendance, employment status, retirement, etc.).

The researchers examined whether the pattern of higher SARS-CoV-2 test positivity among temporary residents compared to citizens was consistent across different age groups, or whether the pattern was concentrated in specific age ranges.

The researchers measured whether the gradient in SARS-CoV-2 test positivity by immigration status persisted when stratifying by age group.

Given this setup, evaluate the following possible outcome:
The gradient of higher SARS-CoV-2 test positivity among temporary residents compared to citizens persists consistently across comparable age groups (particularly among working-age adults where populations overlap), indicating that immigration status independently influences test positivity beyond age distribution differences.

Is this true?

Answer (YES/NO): YES